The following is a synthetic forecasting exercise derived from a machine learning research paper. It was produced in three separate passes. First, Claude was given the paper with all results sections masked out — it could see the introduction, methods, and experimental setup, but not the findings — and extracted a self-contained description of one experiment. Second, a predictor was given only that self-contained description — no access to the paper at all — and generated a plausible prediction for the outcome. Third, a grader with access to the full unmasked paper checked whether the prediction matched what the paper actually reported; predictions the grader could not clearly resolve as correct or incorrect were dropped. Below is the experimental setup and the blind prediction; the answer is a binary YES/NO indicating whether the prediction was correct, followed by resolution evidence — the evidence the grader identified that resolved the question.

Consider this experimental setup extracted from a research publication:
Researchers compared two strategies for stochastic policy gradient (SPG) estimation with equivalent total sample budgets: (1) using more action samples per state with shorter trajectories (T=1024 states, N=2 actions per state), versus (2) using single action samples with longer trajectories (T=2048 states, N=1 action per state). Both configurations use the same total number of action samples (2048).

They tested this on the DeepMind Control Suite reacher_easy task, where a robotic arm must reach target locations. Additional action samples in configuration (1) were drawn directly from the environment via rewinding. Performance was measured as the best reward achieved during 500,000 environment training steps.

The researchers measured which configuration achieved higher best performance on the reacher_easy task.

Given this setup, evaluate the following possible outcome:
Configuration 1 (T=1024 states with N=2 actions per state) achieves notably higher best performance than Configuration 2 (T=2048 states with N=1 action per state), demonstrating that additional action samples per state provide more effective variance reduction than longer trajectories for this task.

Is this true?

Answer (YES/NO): NO